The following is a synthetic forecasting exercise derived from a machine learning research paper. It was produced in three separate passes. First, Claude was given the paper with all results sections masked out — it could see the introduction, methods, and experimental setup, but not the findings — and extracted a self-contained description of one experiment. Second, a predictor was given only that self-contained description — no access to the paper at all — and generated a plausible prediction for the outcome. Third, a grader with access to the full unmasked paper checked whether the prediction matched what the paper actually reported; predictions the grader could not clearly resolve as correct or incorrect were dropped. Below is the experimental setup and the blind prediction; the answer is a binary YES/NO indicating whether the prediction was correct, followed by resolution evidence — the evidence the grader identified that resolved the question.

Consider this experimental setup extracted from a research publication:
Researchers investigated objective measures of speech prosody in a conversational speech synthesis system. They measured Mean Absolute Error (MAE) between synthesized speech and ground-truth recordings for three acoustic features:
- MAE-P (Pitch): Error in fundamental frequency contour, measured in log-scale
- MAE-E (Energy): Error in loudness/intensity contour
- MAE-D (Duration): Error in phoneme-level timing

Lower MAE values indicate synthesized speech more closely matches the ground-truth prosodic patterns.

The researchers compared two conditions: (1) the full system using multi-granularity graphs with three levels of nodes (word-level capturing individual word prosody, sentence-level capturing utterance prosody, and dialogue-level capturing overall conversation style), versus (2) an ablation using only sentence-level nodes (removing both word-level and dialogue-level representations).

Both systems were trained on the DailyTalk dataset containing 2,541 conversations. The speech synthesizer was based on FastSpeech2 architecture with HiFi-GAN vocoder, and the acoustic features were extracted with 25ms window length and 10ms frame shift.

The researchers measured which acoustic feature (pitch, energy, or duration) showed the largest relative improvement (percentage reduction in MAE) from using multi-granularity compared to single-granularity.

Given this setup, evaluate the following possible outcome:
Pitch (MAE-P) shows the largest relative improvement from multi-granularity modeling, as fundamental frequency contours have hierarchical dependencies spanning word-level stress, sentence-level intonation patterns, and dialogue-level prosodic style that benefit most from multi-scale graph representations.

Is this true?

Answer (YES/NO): NO